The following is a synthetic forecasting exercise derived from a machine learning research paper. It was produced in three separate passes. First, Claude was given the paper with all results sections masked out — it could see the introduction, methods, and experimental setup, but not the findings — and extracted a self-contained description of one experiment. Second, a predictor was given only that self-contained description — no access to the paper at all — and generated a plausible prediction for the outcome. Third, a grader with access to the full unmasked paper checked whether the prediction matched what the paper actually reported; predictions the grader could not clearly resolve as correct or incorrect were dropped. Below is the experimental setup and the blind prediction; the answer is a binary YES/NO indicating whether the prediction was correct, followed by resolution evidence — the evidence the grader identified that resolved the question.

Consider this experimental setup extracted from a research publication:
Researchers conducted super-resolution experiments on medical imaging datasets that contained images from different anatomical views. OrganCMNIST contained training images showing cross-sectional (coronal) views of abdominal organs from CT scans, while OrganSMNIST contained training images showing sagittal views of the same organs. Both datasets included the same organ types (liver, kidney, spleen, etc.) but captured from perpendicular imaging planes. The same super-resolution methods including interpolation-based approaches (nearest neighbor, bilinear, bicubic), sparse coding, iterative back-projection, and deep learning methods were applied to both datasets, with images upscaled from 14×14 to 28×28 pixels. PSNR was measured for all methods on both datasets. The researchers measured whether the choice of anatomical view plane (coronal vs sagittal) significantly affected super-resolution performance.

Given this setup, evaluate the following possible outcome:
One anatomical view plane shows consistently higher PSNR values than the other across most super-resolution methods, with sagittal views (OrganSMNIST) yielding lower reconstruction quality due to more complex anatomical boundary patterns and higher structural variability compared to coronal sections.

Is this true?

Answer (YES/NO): NO